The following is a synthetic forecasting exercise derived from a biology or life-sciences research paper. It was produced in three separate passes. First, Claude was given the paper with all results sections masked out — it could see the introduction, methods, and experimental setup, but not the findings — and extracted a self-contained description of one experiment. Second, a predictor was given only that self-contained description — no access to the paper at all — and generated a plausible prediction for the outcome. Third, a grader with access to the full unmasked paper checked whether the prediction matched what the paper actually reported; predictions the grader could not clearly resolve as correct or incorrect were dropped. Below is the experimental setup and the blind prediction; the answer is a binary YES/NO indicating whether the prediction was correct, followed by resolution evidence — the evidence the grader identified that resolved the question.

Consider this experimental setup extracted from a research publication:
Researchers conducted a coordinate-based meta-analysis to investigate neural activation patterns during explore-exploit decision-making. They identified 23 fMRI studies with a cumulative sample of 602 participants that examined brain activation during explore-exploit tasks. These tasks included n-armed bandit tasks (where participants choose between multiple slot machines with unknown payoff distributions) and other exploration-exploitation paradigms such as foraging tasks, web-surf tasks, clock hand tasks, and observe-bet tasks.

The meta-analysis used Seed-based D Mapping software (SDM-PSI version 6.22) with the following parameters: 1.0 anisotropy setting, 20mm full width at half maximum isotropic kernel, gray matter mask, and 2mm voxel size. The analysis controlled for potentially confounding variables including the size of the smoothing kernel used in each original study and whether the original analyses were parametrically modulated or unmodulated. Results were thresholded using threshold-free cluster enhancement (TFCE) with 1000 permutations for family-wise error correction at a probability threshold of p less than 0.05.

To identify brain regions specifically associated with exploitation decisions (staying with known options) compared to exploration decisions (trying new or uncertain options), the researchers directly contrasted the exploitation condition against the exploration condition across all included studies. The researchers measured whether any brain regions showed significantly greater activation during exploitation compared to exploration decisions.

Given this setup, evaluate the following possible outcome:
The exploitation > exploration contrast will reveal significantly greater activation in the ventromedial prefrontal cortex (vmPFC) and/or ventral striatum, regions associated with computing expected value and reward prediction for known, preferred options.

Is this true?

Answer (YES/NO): NO